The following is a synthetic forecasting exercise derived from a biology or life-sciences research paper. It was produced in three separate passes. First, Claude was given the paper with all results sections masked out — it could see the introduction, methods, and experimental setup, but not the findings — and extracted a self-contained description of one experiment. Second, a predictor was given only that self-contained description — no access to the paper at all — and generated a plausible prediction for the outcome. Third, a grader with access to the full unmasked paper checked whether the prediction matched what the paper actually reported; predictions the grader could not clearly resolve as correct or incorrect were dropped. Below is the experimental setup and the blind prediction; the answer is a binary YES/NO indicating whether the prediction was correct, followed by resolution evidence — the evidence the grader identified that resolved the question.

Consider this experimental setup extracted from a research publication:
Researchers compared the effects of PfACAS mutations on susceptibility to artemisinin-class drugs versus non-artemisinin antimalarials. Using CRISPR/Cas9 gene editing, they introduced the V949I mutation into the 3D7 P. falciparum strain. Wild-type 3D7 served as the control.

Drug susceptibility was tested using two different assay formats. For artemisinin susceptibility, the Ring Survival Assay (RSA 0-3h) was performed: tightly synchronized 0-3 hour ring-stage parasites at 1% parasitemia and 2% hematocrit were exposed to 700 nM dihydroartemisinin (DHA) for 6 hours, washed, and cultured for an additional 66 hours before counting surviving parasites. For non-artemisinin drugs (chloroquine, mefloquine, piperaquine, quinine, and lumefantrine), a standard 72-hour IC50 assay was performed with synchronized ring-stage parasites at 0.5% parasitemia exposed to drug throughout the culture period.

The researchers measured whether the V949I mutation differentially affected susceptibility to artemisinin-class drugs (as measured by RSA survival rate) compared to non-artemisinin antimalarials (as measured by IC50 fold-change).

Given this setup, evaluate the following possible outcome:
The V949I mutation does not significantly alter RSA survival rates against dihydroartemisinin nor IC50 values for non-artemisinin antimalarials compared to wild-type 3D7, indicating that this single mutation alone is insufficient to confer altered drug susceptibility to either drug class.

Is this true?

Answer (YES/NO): YES